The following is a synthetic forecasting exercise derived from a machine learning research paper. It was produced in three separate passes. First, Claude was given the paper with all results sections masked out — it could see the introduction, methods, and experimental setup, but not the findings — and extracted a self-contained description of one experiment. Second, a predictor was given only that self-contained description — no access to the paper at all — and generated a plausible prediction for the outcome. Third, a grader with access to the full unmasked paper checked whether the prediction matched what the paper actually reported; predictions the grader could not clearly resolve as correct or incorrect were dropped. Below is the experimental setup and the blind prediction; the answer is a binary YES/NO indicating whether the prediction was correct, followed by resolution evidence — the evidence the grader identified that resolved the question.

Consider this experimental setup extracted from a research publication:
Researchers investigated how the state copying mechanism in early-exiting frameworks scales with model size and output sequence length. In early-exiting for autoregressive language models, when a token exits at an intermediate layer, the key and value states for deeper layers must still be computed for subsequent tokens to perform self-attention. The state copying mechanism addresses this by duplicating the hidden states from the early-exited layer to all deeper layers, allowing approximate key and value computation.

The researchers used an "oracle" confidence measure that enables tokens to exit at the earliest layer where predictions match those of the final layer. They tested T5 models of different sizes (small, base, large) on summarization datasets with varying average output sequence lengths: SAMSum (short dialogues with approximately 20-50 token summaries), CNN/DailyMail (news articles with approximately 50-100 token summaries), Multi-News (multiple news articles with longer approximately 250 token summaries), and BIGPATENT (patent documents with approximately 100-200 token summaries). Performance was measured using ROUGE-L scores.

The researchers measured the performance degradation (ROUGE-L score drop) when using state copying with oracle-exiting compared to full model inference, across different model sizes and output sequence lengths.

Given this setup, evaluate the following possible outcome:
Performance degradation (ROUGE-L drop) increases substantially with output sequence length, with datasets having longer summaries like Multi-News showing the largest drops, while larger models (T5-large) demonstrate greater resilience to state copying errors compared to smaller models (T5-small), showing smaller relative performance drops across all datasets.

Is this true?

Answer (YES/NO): NO